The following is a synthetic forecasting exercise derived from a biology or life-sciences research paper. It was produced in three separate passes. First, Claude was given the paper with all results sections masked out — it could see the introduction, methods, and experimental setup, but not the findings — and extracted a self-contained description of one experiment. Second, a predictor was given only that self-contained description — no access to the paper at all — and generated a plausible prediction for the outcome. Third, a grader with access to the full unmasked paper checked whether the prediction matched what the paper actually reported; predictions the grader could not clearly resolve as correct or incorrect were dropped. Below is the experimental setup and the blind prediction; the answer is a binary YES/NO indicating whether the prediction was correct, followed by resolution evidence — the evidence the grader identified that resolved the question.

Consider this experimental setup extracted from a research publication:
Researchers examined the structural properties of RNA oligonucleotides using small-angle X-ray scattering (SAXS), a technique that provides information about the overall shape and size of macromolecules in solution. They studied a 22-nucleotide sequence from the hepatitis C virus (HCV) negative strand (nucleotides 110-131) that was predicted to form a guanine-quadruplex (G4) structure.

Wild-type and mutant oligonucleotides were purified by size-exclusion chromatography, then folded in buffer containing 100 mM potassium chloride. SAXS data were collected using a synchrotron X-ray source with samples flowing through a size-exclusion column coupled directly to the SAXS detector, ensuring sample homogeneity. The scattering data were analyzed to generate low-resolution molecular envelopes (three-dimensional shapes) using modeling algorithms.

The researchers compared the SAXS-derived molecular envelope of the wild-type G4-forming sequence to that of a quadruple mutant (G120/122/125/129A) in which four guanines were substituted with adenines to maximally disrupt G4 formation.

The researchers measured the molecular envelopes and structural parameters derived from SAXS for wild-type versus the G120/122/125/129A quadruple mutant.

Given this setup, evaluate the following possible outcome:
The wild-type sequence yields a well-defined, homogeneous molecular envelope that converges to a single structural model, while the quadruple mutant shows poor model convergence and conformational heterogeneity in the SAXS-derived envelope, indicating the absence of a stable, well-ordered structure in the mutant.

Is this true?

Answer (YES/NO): NO